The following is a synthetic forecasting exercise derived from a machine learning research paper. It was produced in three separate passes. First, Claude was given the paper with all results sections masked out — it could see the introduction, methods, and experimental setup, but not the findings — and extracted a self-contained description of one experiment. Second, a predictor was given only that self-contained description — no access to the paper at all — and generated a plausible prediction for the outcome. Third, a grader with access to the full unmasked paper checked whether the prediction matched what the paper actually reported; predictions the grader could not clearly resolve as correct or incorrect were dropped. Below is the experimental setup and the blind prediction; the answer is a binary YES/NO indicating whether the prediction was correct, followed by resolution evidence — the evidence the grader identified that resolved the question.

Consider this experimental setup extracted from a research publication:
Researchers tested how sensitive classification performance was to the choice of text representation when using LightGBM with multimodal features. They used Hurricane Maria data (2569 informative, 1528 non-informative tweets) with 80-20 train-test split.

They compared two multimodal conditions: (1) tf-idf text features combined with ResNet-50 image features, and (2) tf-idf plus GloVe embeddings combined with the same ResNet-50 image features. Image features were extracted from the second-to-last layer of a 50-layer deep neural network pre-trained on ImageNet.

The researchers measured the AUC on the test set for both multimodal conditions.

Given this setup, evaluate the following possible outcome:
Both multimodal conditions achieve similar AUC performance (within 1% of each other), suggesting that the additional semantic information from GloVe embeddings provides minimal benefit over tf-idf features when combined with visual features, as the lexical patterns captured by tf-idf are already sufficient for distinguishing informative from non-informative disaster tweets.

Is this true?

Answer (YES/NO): NO